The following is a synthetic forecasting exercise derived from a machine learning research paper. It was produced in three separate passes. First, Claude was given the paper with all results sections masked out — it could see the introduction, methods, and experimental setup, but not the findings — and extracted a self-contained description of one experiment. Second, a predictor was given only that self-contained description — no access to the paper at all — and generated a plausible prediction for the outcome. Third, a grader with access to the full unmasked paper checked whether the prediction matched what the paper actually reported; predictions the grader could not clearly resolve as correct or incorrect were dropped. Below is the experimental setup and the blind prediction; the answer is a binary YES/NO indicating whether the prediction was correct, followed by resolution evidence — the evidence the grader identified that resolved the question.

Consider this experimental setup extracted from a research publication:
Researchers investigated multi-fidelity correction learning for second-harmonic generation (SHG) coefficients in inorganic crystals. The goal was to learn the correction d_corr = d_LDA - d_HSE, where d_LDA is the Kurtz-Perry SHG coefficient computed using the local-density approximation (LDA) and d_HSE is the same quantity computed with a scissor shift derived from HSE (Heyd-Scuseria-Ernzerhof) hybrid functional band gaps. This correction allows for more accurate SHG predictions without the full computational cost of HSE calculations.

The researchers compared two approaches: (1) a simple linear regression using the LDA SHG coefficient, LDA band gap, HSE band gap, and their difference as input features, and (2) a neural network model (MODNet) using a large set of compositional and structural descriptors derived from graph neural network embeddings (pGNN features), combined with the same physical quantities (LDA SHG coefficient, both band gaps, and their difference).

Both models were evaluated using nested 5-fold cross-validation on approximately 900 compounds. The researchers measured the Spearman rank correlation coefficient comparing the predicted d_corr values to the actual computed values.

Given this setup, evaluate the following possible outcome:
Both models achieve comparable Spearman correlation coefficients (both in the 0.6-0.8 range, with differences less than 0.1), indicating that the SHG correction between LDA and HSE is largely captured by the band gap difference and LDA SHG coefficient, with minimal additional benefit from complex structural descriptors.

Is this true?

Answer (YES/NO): NO